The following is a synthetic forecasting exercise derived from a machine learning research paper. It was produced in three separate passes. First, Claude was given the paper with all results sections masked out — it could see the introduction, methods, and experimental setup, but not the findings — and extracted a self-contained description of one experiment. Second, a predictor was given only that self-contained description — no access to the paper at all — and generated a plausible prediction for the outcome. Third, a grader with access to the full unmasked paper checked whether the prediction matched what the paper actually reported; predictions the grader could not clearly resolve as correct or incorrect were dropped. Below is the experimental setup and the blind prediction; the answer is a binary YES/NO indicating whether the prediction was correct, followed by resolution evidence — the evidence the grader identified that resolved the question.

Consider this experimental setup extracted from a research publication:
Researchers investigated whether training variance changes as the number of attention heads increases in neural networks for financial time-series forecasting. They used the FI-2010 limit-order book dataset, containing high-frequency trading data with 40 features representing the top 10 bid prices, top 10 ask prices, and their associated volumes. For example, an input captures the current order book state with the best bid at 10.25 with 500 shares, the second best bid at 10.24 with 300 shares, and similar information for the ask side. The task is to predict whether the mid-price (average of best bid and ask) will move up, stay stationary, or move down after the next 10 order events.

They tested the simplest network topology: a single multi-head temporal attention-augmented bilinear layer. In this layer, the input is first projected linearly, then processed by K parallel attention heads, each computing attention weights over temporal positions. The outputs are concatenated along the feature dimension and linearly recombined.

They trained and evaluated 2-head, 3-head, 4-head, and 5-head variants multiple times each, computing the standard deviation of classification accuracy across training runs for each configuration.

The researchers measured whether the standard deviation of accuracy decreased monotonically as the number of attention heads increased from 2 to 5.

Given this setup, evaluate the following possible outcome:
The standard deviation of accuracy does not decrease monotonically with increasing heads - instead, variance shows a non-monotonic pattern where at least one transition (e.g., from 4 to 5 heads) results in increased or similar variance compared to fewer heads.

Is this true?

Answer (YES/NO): NO